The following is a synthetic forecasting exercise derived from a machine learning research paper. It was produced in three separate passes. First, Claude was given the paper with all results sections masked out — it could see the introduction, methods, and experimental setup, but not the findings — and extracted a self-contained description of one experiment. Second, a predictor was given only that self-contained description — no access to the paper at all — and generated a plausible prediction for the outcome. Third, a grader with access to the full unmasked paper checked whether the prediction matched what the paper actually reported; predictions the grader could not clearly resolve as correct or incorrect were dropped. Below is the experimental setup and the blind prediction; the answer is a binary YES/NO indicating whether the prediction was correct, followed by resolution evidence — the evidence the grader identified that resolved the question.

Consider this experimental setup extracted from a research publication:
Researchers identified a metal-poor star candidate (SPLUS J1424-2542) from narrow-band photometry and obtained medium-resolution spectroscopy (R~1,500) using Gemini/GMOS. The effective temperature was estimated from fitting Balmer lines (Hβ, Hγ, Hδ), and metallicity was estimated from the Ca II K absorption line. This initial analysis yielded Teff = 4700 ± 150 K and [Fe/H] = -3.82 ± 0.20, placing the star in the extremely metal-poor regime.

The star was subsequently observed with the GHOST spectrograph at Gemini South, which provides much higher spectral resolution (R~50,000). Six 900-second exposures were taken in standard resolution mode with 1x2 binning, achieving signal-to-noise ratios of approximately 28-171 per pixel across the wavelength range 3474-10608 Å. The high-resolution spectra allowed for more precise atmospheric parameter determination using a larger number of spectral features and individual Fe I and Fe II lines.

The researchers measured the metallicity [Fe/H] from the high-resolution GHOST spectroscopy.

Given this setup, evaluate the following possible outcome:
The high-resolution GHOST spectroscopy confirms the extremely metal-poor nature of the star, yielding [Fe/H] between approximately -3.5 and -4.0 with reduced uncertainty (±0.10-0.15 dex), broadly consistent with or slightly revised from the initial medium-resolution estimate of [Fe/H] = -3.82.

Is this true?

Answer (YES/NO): NO